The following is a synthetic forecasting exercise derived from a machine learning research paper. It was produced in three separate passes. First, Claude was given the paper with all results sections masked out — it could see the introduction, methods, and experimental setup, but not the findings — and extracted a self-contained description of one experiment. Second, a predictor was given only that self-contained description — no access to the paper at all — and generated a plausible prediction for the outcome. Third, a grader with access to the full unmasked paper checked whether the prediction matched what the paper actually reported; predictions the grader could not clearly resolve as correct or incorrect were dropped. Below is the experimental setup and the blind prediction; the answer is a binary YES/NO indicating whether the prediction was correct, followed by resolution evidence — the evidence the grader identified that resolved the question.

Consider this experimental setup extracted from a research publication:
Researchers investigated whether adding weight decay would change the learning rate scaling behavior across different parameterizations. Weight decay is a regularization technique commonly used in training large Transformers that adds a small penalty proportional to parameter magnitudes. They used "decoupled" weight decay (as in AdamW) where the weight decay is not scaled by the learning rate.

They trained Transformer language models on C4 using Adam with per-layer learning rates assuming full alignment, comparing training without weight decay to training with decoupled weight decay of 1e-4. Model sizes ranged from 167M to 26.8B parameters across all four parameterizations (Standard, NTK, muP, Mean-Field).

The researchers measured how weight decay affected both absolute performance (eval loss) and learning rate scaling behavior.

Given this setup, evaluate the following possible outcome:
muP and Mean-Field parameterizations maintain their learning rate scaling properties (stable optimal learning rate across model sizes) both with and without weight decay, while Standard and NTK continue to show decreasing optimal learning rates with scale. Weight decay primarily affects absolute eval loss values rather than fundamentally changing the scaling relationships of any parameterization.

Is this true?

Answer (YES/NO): NO